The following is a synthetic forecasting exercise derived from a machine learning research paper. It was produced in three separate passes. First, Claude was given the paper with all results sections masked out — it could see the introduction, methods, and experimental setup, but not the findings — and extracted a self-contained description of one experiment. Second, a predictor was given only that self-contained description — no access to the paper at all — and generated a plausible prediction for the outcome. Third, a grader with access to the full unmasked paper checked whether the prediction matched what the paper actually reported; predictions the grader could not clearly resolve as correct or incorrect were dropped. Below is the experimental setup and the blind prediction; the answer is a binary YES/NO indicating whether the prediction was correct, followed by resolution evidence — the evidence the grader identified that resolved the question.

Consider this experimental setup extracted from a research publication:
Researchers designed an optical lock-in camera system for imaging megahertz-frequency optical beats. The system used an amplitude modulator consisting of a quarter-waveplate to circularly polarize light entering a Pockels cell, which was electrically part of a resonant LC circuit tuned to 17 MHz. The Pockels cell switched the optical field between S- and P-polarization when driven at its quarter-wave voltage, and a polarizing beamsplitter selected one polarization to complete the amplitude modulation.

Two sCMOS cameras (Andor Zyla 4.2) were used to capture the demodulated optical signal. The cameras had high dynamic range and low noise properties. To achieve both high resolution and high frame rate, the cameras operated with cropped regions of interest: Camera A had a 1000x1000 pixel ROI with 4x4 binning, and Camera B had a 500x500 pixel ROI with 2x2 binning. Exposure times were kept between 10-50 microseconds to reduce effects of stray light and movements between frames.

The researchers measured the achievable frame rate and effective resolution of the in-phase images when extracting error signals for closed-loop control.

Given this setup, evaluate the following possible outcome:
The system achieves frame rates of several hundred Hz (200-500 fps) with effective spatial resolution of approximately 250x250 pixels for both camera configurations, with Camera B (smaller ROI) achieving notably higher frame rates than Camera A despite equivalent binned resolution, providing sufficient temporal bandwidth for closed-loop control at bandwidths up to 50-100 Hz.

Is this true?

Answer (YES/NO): NO